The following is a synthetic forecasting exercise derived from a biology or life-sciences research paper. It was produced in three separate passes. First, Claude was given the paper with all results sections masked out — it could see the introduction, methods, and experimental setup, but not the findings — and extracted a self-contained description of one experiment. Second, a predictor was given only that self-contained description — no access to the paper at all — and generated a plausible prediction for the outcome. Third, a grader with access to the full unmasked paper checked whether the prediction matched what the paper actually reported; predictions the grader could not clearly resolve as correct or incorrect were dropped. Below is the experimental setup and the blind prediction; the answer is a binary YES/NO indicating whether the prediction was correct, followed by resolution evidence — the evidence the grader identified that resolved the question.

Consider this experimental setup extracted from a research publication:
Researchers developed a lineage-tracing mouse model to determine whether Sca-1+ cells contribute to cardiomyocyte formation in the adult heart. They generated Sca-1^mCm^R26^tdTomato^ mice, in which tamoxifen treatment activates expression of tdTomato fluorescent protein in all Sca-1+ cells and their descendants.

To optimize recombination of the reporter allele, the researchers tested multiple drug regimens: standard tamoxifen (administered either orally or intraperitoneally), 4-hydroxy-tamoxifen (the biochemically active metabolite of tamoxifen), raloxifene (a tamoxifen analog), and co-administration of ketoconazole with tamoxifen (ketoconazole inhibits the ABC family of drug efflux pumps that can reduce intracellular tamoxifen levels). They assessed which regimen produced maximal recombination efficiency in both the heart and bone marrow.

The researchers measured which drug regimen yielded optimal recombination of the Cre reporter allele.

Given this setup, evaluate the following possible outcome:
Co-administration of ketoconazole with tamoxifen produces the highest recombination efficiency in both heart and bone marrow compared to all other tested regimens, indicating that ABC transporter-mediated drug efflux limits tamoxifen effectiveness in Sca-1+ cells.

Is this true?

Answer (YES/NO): NO